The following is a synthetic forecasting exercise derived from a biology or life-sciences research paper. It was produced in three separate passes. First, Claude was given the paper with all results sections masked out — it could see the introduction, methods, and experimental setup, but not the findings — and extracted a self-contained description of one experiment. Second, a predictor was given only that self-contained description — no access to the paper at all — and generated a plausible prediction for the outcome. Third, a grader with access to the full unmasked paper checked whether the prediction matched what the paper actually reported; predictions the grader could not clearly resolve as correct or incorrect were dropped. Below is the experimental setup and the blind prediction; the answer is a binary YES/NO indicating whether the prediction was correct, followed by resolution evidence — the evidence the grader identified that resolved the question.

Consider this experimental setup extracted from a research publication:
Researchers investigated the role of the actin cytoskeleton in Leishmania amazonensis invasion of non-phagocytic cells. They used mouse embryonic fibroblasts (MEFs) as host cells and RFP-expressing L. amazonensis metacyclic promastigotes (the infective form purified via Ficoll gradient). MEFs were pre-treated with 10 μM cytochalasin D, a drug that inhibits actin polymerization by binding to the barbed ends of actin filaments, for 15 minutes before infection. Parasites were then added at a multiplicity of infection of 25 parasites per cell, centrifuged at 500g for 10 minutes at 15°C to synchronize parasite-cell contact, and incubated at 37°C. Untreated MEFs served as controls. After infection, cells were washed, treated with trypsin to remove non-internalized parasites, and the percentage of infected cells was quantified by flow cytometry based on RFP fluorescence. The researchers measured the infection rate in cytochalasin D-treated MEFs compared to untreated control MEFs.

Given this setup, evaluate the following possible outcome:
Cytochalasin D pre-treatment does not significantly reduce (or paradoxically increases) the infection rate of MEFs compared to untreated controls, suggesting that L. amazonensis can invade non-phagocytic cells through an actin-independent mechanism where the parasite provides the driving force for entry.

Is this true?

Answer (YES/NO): YES